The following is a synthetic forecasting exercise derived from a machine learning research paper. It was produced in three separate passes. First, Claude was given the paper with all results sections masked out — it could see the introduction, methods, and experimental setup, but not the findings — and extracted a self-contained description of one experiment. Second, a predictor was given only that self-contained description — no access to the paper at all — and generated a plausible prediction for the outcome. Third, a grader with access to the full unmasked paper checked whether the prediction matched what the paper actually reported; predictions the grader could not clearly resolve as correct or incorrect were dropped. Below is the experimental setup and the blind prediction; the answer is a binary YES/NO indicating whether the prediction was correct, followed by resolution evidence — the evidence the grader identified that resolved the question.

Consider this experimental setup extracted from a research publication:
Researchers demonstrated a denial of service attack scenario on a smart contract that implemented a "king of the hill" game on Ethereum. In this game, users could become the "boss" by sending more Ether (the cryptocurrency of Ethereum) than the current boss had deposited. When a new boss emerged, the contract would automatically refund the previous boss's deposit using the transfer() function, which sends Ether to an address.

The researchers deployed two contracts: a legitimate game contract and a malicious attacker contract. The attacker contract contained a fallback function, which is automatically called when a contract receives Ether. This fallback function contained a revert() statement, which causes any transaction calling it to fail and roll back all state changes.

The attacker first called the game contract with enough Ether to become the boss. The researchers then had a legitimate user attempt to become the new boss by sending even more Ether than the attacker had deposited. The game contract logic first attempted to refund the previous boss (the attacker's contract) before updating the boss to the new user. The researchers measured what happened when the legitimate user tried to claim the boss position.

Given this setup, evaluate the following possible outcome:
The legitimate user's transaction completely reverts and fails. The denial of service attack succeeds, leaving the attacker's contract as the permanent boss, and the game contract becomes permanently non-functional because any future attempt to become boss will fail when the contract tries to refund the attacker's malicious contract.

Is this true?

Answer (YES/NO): YES